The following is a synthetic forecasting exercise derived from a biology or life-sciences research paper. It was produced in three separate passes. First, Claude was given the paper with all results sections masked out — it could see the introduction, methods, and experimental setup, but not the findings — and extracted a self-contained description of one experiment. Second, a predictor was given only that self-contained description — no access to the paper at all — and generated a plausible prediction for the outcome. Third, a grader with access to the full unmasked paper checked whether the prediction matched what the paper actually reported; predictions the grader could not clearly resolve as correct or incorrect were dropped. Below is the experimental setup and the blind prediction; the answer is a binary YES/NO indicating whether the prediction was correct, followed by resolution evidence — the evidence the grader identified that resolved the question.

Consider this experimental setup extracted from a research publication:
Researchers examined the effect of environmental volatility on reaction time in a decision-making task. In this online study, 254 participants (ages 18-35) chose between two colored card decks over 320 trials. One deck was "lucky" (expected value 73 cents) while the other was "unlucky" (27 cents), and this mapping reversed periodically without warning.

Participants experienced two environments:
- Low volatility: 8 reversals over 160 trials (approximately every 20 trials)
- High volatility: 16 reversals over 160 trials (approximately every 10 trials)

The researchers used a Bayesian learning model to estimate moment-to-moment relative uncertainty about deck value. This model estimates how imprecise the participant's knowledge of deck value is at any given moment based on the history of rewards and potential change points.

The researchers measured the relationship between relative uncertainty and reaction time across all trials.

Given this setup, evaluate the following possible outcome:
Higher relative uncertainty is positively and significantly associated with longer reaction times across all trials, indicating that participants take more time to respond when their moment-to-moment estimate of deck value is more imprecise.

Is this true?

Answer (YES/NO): YES